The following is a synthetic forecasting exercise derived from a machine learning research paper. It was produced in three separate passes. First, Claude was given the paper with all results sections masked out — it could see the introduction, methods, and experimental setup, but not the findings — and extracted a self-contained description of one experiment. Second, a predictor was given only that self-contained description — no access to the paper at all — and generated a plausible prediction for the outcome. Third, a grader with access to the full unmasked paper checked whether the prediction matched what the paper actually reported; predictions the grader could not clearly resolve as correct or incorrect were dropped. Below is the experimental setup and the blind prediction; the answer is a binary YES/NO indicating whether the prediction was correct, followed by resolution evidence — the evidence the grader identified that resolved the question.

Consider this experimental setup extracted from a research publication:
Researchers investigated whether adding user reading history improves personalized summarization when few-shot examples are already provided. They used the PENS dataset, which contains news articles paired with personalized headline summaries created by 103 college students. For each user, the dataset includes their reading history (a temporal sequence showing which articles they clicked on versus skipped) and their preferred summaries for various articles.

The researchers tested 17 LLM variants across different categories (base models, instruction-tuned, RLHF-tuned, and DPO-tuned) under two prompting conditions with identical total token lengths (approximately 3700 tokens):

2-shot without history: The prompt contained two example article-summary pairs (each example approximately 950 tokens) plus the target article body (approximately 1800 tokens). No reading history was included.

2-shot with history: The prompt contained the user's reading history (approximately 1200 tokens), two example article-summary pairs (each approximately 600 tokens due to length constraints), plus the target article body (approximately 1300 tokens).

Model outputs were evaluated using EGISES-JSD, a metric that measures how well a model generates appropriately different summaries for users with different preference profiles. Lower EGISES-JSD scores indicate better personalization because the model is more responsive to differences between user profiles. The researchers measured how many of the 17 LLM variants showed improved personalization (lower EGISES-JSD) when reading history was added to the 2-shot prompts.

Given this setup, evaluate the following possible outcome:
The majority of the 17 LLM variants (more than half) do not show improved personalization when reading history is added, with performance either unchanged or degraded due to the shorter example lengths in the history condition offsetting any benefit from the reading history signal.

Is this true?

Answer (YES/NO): NO